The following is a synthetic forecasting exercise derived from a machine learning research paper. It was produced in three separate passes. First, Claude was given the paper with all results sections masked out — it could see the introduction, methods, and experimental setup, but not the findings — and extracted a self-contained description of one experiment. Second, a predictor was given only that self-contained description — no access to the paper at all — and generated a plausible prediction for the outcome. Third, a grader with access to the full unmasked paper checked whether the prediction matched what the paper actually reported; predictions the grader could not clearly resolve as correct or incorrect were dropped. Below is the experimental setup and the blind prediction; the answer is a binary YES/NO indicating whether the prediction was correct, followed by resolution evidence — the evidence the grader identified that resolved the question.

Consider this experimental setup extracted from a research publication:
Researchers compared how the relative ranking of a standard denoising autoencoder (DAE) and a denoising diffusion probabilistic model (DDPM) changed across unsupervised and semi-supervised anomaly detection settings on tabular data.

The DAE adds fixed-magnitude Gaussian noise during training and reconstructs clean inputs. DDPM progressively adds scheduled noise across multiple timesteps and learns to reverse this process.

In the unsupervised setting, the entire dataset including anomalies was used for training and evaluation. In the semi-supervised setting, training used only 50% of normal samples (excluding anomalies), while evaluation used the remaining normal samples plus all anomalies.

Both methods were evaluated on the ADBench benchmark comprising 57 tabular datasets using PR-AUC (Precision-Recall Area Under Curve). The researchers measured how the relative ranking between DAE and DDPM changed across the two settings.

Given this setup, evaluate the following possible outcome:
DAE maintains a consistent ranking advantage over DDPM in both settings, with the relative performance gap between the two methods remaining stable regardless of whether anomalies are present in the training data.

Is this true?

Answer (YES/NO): NO